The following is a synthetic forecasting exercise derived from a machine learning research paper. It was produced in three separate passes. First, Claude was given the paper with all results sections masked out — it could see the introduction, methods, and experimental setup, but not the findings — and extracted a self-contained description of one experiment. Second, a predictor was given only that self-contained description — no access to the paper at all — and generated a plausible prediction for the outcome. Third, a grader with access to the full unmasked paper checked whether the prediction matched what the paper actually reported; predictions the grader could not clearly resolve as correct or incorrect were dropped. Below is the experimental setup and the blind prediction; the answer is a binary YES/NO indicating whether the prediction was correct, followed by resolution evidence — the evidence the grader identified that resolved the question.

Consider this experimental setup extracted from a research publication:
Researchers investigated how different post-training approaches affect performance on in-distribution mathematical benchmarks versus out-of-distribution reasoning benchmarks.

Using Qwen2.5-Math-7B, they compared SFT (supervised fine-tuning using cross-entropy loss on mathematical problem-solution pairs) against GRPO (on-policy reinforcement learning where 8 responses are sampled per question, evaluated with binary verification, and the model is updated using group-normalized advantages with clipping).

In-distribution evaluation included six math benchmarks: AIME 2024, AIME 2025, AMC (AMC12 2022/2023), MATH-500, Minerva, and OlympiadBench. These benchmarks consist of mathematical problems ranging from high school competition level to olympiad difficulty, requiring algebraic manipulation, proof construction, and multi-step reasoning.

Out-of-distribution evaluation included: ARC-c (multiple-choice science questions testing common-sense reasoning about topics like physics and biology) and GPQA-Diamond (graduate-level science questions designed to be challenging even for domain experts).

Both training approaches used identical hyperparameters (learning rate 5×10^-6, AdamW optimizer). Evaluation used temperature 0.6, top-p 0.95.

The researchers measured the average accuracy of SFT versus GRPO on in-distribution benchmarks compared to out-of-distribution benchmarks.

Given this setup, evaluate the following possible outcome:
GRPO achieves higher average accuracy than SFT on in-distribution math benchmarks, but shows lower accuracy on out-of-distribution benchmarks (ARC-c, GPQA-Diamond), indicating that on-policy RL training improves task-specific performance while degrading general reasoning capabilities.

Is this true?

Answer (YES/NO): NO